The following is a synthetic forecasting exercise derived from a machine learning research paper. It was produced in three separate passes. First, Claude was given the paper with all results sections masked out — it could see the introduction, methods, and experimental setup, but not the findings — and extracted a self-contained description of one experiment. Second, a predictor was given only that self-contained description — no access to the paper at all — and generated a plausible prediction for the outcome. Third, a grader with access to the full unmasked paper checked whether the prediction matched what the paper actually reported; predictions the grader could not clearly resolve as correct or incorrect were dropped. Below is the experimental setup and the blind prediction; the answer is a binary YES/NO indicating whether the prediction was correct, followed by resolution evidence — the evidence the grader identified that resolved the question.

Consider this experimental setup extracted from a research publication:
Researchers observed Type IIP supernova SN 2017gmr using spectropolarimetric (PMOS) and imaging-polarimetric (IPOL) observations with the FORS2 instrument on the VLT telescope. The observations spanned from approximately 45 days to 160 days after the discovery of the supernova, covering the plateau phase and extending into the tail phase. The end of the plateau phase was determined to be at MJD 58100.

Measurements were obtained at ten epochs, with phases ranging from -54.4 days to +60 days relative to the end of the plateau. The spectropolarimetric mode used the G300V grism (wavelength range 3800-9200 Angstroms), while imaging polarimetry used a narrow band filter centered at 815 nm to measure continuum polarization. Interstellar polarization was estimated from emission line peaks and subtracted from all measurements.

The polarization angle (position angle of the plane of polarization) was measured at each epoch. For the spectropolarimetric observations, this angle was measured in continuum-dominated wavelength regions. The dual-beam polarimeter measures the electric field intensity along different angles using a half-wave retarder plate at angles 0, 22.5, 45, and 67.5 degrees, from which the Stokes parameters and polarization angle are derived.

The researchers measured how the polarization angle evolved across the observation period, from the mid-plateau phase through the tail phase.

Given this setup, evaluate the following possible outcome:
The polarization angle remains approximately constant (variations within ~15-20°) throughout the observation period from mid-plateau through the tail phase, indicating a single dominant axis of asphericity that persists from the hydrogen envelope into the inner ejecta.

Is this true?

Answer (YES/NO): YES